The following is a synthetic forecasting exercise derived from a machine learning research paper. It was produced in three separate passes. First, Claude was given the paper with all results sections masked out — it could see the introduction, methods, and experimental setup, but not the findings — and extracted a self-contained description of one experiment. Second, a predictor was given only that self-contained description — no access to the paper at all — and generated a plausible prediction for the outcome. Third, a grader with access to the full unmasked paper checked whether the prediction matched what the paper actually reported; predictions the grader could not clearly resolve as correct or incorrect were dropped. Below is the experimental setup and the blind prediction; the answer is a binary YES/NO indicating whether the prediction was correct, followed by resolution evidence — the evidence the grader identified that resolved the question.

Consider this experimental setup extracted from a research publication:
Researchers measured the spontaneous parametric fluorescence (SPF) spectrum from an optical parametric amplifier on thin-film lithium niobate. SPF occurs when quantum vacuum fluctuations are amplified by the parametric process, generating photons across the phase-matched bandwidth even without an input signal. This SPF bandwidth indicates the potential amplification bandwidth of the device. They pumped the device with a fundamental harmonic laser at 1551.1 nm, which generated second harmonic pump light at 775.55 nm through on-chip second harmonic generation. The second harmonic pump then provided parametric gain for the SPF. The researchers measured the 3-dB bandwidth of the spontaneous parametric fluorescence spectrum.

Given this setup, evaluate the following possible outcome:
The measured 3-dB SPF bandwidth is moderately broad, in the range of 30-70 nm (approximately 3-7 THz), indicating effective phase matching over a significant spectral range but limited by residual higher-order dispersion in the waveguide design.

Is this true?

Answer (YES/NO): NO